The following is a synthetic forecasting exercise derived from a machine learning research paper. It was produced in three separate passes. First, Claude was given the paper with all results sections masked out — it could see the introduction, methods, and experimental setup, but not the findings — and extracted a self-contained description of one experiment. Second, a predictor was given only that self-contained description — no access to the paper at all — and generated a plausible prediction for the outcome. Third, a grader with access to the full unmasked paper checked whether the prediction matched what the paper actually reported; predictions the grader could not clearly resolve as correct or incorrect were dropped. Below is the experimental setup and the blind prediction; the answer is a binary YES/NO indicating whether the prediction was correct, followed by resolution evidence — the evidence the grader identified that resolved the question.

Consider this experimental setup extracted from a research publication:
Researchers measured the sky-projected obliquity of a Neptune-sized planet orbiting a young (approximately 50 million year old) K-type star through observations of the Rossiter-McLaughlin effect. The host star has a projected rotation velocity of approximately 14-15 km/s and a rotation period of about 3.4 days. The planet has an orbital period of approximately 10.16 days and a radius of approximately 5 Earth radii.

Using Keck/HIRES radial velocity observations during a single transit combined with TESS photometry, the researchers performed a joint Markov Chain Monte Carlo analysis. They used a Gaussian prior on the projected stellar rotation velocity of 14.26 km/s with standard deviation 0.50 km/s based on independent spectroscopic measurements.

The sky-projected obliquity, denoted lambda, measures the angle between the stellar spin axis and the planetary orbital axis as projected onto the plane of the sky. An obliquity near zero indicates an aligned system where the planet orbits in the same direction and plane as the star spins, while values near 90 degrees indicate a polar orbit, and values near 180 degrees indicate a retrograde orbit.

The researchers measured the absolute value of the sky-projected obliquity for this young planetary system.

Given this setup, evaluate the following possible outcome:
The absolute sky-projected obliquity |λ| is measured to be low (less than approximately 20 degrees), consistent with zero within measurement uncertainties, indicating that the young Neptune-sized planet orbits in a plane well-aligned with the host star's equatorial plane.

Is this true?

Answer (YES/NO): NO